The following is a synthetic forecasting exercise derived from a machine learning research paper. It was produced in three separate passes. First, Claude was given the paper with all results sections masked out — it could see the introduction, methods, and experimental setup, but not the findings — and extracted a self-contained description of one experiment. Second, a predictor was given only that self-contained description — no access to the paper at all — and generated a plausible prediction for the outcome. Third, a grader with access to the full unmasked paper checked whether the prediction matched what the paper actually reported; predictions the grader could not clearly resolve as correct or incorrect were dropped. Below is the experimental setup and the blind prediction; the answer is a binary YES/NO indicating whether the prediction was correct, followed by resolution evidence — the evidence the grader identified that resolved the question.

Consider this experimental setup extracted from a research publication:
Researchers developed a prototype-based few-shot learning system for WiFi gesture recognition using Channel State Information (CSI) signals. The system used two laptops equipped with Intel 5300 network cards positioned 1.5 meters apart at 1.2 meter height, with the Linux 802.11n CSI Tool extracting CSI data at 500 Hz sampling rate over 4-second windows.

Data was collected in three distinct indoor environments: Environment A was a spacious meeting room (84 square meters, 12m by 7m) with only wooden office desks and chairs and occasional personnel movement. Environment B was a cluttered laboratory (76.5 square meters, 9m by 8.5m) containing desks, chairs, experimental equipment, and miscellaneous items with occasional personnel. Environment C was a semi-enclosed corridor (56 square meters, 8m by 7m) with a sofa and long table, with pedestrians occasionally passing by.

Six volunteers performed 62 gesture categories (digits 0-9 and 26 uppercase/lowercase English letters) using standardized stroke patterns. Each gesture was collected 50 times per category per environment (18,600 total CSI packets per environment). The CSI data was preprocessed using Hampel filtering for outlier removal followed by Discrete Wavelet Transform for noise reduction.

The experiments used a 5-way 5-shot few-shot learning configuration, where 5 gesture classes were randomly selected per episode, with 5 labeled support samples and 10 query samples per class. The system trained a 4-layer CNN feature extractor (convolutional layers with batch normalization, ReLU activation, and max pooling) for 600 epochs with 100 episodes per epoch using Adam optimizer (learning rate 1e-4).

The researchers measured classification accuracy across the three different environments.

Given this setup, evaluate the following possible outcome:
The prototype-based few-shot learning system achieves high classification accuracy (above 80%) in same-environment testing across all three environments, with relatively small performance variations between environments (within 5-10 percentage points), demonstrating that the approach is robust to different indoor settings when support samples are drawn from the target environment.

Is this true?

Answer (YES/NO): NO